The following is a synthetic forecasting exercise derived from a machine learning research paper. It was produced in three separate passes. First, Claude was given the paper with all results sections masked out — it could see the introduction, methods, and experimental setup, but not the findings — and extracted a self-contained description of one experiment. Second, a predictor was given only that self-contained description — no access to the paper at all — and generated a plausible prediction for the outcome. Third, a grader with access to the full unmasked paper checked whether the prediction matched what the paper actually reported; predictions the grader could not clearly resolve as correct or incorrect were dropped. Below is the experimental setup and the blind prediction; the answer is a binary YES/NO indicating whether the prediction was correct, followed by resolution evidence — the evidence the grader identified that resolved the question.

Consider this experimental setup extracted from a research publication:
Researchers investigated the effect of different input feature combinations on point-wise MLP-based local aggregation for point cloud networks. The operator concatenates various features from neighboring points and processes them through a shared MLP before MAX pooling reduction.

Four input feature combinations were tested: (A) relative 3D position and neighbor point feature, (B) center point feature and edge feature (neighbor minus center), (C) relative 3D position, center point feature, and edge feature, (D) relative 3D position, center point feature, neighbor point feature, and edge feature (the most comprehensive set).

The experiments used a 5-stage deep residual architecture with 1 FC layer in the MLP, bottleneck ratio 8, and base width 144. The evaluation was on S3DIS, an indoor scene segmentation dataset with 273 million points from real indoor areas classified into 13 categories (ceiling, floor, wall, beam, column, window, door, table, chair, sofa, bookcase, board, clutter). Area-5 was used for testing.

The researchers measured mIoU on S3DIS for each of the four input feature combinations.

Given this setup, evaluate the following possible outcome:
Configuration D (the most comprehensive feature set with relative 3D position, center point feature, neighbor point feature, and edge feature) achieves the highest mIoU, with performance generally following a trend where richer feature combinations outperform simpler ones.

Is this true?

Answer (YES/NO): NO